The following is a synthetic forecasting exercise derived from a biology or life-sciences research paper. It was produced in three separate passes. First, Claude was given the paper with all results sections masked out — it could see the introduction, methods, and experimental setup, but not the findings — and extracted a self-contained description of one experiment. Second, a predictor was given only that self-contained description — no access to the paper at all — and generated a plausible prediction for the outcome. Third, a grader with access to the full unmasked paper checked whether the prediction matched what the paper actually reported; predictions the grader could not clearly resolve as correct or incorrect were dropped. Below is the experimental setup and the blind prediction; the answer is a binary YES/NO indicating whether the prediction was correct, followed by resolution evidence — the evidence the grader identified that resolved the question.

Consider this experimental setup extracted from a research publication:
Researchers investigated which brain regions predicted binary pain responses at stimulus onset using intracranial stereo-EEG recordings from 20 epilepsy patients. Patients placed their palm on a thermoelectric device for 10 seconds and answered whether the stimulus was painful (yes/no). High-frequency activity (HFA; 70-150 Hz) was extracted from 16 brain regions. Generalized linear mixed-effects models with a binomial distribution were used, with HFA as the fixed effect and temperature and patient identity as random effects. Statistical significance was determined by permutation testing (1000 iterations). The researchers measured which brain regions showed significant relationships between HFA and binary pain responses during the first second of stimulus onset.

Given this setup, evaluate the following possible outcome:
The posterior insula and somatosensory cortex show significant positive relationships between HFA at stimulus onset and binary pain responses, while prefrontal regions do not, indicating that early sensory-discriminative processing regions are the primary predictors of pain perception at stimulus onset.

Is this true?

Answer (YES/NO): NO